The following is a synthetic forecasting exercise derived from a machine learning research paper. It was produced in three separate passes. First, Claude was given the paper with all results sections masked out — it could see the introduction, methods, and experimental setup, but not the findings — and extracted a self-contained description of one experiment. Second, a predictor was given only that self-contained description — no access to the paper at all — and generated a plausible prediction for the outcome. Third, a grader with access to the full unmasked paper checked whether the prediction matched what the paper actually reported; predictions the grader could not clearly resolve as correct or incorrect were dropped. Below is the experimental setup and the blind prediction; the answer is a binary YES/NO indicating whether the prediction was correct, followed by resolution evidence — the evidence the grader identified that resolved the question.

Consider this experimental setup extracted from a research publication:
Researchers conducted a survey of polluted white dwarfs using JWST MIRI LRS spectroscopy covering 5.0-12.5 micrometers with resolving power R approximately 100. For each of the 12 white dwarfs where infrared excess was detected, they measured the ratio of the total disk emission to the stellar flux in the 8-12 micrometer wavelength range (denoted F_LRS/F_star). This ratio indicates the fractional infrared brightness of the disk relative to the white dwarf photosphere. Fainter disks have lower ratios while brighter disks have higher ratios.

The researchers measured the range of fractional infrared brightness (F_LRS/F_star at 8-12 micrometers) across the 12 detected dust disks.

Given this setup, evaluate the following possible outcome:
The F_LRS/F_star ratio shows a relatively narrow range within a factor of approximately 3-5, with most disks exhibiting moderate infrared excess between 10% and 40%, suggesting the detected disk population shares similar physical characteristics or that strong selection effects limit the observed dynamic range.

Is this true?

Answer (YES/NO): NO